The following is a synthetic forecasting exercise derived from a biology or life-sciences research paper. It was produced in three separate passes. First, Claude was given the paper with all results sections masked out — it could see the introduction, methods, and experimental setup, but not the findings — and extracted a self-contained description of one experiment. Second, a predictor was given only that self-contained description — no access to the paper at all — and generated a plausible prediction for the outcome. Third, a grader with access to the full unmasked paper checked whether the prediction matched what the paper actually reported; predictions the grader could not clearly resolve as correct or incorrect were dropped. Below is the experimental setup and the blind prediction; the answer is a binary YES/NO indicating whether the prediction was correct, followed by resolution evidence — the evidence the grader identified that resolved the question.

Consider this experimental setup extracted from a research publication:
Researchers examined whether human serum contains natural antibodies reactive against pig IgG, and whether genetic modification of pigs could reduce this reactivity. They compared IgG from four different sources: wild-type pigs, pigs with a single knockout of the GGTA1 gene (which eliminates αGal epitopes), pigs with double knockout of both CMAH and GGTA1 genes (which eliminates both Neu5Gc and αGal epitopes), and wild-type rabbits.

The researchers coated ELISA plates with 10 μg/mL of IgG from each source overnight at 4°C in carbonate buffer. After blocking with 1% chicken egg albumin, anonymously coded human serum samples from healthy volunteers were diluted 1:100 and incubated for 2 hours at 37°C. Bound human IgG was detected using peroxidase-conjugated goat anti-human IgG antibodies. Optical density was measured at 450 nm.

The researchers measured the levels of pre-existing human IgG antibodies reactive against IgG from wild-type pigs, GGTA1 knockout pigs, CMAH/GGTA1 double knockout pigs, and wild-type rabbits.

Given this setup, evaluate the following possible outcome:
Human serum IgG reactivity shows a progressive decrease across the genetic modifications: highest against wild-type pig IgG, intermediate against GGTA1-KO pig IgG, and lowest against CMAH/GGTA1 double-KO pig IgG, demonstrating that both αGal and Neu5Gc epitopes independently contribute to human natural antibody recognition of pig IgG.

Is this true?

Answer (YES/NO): NO